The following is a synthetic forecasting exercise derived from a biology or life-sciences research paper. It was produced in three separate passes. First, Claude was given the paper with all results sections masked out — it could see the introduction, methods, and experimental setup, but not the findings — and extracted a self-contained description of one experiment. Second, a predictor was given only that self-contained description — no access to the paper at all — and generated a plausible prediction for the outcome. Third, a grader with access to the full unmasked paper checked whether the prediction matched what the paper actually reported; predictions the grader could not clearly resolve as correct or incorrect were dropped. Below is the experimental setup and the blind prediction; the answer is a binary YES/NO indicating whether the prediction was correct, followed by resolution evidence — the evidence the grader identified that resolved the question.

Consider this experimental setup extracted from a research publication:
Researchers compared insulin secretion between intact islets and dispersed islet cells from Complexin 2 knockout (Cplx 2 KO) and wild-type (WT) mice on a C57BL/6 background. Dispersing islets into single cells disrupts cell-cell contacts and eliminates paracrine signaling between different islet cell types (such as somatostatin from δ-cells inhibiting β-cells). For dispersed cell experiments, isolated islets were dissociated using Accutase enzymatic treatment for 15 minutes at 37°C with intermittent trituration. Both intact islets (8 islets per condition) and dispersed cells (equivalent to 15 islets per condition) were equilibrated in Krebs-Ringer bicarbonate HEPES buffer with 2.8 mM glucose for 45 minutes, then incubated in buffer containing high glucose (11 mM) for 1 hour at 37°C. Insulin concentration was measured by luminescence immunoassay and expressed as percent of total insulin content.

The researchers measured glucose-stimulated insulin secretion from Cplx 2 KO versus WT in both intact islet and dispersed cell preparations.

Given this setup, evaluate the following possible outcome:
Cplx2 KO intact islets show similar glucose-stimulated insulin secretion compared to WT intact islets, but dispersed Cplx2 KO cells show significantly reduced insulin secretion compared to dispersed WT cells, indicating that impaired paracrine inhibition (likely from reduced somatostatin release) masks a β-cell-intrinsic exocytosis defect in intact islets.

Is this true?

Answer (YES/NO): NO